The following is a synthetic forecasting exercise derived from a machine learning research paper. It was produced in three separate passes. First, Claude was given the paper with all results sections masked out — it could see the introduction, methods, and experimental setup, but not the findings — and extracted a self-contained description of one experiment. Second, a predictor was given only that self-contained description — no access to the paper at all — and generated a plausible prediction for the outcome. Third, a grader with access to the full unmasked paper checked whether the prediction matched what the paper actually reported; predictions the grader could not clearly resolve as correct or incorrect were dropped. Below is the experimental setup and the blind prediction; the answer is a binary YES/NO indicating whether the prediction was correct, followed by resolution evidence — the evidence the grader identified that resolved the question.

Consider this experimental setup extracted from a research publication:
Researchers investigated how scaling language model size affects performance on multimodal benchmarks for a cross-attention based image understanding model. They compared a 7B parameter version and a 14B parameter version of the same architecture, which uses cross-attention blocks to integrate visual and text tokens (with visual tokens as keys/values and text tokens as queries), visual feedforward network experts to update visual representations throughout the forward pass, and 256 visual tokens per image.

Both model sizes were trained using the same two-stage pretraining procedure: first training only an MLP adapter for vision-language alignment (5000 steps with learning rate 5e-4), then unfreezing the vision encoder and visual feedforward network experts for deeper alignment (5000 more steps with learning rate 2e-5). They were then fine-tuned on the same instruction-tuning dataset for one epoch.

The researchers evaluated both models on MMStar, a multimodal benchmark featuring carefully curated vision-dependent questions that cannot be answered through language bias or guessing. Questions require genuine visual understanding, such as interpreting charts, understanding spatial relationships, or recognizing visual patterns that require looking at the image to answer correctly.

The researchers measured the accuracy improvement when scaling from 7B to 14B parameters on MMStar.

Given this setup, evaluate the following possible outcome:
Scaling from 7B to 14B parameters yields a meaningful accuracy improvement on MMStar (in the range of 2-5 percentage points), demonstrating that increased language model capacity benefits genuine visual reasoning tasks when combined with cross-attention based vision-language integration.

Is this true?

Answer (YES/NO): NO